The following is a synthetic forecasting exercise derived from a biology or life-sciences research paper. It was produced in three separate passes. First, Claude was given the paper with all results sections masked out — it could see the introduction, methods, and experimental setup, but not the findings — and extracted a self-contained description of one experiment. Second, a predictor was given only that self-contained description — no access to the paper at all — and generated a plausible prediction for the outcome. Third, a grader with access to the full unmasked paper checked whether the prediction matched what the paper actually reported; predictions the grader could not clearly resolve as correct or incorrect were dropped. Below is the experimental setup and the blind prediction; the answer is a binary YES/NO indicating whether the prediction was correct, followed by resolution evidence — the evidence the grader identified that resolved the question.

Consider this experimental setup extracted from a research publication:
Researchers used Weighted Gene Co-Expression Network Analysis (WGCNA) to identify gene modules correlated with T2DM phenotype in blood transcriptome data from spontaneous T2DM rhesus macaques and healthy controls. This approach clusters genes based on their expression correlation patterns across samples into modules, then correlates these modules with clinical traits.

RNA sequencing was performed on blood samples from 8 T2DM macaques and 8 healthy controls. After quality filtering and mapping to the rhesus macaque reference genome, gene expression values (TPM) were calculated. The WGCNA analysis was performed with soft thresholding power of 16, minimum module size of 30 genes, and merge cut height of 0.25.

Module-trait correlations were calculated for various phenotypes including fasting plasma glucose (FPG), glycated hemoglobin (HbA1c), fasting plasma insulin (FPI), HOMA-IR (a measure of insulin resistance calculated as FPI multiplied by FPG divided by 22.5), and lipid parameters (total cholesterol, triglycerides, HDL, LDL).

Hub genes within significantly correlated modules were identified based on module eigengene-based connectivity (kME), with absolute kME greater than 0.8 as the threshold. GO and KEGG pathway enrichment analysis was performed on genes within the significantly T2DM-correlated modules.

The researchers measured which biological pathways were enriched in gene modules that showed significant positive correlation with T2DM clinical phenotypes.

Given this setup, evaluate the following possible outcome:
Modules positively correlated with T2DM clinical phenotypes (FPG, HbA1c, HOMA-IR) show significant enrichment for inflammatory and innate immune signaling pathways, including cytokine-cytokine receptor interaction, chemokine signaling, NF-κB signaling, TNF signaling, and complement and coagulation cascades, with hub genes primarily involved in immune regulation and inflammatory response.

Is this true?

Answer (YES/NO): NO